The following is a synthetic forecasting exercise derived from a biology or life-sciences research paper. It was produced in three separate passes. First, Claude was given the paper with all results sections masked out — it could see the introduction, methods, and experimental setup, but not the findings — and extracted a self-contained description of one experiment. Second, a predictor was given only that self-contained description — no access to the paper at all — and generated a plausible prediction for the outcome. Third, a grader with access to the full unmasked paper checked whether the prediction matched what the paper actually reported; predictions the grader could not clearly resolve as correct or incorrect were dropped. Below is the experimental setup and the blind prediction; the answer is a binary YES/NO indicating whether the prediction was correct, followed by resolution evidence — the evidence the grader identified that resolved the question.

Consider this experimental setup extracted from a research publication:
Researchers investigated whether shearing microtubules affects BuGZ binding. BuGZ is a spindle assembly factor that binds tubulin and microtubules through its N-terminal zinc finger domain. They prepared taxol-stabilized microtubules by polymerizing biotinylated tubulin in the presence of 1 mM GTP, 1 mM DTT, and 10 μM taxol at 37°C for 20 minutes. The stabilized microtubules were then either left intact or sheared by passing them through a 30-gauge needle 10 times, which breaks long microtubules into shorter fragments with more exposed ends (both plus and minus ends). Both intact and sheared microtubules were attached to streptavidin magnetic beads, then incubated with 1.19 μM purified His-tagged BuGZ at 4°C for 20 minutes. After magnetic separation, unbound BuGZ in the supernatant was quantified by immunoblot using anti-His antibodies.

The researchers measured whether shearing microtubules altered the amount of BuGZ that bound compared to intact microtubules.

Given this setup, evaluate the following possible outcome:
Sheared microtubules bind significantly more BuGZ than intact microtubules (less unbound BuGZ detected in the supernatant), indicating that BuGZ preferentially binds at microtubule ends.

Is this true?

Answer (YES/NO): NO